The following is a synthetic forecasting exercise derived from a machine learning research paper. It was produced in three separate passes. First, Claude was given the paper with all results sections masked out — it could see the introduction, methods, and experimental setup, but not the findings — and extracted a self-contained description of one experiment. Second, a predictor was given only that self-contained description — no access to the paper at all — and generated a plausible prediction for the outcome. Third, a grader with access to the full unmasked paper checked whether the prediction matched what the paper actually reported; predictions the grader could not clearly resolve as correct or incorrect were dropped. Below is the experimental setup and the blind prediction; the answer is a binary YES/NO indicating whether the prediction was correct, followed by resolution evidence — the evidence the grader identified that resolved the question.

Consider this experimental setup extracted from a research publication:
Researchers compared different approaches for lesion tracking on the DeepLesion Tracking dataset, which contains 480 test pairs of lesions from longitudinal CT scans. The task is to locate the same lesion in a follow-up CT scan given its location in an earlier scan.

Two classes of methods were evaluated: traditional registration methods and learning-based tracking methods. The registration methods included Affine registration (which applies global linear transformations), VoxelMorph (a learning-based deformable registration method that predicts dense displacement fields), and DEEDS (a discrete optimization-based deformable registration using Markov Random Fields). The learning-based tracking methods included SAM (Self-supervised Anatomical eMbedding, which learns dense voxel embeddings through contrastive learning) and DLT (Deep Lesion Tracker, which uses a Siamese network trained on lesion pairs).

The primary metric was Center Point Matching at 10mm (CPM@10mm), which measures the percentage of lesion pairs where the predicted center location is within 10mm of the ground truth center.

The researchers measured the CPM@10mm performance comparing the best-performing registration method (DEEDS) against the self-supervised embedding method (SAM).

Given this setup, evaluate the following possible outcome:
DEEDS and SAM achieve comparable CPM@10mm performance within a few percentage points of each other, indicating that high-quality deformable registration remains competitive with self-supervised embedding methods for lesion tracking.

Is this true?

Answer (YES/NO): NO